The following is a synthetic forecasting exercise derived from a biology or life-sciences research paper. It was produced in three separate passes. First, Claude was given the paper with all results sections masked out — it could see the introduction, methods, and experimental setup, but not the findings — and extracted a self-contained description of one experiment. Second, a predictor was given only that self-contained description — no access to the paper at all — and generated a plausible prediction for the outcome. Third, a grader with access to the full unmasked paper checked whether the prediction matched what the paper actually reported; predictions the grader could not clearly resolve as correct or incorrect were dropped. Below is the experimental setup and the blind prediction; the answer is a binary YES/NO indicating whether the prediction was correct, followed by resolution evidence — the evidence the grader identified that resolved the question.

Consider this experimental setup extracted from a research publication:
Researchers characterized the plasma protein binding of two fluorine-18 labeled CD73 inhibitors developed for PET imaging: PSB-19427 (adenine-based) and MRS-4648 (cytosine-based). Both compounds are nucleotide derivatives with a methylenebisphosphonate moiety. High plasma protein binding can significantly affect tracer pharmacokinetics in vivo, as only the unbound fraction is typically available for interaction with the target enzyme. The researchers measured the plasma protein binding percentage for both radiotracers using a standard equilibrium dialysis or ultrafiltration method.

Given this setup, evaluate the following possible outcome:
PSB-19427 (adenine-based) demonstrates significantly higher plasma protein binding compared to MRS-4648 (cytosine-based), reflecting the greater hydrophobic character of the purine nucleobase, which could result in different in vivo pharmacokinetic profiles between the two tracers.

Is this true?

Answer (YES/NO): YES